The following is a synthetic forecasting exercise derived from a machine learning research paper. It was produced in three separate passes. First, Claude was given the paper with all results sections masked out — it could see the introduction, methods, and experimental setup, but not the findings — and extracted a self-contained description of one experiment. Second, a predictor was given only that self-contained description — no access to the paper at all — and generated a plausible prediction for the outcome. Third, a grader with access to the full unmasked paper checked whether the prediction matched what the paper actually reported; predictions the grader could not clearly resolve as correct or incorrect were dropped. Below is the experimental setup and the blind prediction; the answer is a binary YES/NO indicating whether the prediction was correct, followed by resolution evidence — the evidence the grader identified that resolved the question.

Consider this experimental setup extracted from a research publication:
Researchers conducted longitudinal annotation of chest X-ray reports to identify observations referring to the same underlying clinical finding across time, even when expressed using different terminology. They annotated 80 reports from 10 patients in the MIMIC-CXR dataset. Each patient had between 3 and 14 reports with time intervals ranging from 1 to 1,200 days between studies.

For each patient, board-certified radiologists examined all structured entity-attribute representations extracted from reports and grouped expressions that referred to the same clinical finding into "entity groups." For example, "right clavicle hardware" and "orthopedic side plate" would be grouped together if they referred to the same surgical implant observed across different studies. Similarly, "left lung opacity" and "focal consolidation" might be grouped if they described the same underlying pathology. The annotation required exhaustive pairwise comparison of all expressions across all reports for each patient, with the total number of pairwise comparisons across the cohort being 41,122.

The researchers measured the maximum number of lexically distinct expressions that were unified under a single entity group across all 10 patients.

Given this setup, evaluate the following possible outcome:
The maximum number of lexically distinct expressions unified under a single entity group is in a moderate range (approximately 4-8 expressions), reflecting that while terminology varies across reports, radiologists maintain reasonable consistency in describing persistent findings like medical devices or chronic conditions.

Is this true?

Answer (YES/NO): NO